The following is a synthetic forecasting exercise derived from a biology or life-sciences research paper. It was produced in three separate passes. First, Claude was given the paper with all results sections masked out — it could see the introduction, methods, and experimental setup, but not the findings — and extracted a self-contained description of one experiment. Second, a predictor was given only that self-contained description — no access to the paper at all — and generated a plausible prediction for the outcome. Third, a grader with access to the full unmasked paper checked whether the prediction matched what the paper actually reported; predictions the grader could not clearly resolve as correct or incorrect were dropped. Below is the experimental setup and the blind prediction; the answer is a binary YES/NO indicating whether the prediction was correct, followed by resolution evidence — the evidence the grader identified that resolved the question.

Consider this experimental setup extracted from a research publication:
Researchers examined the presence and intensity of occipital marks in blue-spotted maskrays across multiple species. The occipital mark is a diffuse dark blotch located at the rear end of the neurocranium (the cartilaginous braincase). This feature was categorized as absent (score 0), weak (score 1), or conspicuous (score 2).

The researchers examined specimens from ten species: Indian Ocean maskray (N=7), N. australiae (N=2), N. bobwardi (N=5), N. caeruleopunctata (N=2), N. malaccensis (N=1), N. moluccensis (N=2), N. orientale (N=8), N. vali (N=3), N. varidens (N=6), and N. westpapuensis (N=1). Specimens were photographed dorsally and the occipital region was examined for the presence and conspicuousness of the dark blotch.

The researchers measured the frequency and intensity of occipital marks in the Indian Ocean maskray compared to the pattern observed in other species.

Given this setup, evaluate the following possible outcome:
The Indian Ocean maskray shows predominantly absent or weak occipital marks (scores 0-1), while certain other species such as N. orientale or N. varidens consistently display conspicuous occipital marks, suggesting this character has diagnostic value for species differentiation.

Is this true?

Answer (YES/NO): NO